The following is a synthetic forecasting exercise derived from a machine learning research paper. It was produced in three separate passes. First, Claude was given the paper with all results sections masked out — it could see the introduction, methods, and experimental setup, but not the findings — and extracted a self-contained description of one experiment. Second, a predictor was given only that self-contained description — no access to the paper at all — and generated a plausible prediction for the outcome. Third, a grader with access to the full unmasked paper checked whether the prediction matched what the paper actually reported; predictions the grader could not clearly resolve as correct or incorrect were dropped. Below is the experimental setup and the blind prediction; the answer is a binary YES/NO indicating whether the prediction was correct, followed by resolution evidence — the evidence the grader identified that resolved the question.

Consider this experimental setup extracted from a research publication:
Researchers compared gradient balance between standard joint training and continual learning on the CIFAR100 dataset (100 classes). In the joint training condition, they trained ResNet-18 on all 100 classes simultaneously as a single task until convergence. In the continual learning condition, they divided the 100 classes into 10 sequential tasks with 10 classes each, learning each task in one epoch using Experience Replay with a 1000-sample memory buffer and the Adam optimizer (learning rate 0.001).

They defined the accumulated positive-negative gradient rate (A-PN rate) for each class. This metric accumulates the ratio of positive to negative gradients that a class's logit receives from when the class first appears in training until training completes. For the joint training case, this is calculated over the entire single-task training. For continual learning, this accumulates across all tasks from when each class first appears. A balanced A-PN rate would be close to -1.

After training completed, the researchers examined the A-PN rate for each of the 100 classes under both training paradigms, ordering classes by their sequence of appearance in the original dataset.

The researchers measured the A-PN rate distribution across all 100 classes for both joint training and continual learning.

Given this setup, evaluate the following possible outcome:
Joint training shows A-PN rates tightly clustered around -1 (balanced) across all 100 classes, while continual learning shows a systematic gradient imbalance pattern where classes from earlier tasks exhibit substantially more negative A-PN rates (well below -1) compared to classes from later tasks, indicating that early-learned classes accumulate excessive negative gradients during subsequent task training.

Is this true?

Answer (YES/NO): NO